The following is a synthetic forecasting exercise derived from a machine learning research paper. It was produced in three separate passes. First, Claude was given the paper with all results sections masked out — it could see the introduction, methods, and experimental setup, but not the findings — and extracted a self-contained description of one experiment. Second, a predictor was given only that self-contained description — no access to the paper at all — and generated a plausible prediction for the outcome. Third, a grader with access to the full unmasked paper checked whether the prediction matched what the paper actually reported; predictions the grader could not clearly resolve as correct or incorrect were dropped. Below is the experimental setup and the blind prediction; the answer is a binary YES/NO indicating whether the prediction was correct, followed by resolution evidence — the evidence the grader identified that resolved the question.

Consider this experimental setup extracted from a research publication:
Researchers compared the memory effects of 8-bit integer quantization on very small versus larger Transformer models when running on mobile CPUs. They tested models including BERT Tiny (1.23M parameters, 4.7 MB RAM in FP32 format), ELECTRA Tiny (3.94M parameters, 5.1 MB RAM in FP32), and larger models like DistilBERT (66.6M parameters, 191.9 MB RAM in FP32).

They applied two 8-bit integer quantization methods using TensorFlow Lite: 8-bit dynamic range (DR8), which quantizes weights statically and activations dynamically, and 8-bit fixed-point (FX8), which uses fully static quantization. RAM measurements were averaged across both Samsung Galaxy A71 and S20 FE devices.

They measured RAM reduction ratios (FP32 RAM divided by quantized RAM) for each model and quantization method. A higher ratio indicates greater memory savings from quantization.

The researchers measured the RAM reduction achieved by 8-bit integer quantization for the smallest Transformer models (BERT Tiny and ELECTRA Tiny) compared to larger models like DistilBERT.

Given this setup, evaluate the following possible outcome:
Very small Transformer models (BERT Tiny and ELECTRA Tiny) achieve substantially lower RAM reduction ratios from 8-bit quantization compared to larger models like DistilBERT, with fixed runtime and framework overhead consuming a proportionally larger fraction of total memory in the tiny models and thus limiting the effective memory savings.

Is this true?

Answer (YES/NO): YES